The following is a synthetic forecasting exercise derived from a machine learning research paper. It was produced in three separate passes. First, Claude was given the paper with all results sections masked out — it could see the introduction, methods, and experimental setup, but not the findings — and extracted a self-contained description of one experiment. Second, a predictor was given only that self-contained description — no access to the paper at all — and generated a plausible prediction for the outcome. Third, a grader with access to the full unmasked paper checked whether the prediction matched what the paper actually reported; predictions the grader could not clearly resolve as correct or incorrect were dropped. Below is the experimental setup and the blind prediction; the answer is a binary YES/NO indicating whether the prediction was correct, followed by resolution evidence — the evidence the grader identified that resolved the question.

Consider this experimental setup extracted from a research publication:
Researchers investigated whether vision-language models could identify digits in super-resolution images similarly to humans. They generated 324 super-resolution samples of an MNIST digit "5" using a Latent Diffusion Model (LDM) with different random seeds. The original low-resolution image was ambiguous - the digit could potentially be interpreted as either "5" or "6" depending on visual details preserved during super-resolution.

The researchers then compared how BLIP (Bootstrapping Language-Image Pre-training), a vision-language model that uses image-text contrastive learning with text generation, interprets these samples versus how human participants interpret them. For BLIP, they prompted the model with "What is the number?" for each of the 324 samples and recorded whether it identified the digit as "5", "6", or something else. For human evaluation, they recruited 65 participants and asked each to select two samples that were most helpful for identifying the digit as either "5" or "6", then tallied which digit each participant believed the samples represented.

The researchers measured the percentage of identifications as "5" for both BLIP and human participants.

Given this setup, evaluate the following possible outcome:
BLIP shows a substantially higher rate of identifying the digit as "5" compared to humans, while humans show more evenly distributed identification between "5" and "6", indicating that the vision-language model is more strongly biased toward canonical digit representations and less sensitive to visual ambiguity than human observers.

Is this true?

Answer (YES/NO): YES